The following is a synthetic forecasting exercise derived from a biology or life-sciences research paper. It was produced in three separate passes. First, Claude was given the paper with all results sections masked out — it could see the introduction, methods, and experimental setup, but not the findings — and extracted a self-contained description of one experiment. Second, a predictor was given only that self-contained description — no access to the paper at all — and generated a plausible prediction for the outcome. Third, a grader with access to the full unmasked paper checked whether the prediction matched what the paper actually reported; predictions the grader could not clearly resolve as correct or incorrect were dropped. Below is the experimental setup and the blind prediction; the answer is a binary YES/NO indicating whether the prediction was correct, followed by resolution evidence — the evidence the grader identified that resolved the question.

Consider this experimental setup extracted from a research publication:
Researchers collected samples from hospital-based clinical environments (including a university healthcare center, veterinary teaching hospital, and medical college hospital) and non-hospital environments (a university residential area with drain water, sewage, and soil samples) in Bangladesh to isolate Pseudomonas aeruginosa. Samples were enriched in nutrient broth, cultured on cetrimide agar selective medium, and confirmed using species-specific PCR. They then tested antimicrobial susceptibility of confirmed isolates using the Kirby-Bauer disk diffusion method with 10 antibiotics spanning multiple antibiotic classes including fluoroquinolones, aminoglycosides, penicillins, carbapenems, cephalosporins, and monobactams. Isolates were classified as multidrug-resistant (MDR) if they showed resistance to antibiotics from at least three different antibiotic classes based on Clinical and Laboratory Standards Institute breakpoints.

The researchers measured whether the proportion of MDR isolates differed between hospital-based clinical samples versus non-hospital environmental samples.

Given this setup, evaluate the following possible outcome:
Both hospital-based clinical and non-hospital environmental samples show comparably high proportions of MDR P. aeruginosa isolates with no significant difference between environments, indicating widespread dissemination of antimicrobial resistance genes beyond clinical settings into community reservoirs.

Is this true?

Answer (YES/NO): YES